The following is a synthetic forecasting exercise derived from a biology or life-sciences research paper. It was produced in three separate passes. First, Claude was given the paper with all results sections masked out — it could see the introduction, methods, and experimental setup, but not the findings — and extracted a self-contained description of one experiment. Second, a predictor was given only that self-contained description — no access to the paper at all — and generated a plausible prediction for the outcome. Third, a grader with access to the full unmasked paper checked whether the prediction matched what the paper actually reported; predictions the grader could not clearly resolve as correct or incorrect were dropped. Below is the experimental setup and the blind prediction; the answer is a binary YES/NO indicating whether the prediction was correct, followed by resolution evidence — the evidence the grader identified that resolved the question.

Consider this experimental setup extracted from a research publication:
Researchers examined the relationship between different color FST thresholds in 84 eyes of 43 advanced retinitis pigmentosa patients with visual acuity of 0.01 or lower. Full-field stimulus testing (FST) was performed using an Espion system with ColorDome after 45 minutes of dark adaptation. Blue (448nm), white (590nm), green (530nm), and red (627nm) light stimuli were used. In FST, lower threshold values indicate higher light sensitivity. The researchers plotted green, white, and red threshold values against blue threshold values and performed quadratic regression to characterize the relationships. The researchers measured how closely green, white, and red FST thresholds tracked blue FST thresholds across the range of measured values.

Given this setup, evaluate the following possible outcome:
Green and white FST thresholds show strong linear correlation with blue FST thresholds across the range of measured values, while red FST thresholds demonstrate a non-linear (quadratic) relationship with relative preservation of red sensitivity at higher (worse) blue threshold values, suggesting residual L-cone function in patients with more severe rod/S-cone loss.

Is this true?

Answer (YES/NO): NO